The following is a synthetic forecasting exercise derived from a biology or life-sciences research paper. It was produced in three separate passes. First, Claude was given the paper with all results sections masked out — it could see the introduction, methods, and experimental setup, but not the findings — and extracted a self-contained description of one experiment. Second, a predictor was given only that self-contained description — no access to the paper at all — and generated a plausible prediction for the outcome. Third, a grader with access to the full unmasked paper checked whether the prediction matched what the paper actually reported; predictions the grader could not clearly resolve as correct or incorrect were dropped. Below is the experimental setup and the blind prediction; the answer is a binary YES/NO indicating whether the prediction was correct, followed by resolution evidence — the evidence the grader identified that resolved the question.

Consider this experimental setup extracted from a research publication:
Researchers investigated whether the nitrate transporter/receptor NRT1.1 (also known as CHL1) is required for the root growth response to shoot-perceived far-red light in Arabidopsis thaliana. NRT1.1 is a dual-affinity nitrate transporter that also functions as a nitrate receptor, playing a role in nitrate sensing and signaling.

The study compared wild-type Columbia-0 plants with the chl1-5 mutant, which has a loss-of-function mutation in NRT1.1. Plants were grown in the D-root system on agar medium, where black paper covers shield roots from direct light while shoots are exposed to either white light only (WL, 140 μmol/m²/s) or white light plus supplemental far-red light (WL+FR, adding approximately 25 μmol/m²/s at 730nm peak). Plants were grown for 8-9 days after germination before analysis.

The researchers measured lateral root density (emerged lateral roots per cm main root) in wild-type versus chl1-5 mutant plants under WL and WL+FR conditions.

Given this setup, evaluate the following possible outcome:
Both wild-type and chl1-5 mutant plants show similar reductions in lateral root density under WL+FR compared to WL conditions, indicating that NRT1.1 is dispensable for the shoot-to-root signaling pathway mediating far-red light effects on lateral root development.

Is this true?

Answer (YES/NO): NO